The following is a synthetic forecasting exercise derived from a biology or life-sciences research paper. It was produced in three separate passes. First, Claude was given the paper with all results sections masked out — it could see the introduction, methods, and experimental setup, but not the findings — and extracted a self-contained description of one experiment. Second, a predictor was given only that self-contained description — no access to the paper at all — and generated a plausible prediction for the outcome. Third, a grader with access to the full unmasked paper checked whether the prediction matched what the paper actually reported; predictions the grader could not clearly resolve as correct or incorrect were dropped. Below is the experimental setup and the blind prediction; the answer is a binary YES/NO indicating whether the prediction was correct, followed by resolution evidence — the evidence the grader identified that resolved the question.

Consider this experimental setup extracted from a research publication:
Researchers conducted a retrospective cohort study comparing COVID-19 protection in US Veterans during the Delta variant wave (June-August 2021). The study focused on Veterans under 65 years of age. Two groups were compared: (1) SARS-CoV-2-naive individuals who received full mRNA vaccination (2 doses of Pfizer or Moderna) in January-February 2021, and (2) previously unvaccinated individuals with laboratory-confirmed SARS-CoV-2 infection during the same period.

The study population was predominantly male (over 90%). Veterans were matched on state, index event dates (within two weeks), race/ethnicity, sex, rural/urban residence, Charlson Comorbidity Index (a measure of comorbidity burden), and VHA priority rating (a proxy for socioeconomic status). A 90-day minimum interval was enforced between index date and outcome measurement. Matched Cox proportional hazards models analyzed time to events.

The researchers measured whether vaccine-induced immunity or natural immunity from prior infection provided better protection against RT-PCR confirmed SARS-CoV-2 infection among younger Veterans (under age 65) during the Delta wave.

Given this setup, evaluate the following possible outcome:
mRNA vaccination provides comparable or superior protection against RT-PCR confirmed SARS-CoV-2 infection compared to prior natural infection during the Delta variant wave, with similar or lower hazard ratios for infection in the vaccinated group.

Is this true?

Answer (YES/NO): YES